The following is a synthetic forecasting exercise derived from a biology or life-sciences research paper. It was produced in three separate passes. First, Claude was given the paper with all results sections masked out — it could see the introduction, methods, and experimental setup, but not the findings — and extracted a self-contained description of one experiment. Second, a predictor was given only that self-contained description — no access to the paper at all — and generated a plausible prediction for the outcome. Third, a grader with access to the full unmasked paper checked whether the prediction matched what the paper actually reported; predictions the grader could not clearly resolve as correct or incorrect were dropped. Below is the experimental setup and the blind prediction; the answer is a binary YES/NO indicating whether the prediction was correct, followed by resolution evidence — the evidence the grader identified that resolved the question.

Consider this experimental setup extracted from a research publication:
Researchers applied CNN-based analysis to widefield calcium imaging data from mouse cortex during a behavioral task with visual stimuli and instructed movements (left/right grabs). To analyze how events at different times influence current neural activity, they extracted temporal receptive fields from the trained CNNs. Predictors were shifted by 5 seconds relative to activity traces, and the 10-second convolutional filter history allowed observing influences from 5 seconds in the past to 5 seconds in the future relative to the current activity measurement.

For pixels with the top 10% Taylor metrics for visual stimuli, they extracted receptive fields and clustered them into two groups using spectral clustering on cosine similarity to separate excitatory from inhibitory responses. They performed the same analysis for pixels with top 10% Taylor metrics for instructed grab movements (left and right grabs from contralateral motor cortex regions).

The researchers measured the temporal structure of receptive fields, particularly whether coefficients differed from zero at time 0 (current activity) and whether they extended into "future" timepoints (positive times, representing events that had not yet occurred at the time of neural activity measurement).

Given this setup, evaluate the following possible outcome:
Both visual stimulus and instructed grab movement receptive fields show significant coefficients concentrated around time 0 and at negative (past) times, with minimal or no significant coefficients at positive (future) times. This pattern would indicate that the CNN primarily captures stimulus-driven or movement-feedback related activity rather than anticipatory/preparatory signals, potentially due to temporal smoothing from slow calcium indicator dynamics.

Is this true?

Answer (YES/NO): NO